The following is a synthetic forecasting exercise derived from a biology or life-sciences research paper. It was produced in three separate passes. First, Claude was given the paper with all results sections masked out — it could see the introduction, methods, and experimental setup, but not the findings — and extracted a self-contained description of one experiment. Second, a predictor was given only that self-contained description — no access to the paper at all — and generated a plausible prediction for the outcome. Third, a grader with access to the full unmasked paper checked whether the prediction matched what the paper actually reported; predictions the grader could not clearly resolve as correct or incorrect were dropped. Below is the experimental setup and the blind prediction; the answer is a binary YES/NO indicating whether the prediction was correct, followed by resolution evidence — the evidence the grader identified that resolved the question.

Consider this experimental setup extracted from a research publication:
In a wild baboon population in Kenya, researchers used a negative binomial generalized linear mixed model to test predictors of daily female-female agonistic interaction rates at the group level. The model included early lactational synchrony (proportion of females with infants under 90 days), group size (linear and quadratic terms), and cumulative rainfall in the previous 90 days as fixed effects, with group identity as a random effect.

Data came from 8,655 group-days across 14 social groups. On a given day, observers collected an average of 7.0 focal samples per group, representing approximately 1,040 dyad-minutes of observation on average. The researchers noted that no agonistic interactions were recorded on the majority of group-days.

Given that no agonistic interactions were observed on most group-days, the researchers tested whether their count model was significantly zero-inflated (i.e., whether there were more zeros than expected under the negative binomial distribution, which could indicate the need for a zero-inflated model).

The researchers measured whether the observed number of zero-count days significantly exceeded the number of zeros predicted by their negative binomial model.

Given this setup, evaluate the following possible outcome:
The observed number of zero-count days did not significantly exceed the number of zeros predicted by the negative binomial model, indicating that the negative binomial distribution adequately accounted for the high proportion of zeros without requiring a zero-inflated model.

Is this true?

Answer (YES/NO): YES